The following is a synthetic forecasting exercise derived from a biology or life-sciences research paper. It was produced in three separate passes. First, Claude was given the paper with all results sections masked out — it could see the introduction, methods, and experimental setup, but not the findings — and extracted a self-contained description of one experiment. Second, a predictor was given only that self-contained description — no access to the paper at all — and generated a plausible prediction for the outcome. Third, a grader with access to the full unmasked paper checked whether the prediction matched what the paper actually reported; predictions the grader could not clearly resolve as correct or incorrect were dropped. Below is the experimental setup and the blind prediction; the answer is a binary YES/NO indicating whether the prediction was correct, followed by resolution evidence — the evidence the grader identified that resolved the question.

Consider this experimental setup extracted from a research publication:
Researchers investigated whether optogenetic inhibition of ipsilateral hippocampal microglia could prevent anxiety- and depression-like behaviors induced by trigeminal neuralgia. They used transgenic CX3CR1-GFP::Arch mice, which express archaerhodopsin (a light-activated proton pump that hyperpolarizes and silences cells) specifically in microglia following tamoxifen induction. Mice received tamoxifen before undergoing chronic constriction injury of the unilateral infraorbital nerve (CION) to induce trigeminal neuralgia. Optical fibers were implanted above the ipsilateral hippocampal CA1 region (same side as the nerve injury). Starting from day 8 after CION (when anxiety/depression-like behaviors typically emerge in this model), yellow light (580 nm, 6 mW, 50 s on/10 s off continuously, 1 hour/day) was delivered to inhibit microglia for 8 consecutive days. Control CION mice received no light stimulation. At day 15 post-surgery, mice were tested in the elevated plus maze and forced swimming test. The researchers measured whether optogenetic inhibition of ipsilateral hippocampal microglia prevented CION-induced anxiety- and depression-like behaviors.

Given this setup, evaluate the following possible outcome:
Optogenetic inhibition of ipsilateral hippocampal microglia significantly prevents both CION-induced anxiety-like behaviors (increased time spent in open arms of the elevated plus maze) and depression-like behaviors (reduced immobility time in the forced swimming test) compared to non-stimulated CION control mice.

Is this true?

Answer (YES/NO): YES